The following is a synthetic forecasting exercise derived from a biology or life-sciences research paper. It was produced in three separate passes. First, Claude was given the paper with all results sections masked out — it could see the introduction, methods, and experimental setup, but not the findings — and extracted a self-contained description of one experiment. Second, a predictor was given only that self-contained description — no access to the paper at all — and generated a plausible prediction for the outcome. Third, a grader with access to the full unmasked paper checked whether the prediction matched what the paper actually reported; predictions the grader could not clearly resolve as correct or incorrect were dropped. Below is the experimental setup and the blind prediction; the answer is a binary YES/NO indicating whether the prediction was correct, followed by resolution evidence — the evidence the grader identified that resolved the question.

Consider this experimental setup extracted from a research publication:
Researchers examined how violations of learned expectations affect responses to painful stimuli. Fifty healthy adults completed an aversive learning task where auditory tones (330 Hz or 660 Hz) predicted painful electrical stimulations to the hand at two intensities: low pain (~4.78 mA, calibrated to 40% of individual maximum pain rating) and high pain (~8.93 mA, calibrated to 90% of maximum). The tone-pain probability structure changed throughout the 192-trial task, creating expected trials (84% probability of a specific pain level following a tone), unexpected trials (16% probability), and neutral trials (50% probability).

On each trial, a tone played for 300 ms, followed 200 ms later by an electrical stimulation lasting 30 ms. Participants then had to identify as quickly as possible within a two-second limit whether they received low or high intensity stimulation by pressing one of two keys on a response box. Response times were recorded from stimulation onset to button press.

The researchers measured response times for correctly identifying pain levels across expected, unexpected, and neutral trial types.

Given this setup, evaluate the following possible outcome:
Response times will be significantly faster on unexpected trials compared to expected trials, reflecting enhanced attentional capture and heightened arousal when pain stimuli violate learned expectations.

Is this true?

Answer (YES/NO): NO